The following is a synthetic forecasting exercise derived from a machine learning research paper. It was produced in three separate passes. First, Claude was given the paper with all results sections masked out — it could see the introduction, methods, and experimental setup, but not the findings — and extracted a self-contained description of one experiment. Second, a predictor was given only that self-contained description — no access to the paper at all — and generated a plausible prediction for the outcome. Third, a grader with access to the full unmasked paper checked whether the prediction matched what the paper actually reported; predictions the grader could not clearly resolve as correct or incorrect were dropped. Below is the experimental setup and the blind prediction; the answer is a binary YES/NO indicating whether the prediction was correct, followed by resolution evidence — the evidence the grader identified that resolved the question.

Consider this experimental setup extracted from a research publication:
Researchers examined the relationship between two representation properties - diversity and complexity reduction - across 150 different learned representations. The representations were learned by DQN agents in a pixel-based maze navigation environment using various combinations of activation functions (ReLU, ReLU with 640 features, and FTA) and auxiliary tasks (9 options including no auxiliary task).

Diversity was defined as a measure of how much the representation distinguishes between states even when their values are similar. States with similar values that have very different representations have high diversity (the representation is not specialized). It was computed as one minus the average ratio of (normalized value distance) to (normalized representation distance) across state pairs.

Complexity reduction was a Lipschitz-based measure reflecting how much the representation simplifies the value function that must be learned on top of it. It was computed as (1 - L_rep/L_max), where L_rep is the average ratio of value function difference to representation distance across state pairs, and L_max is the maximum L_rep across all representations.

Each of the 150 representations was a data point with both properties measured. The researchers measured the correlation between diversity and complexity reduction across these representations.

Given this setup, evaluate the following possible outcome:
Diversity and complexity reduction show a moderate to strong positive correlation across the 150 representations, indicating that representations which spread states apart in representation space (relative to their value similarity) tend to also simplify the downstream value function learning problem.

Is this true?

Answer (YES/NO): YES